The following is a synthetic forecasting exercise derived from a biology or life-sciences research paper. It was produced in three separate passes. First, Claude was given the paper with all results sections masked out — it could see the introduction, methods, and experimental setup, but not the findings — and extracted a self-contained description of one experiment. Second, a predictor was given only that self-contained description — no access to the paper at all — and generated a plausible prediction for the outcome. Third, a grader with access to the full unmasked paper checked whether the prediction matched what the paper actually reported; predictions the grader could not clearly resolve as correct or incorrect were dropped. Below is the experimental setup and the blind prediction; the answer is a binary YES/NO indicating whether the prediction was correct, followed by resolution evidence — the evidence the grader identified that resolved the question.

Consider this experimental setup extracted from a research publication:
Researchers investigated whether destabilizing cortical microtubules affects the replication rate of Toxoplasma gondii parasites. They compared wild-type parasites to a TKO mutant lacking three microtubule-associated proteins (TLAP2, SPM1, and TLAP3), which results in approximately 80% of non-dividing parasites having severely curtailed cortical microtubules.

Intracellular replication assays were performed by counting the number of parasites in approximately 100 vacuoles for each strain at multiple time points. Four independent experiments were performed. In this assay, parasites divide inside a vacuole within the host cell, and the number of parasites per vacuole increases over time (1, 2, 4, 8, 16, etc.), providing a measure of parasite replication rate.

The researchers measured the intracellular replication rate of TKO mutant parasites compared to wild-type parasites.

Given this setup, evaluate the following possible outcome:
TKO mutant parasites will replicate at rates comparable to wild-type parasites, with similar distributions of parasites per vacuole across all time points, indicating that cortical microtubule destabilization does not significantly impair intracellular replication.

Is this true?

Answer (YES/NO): YES